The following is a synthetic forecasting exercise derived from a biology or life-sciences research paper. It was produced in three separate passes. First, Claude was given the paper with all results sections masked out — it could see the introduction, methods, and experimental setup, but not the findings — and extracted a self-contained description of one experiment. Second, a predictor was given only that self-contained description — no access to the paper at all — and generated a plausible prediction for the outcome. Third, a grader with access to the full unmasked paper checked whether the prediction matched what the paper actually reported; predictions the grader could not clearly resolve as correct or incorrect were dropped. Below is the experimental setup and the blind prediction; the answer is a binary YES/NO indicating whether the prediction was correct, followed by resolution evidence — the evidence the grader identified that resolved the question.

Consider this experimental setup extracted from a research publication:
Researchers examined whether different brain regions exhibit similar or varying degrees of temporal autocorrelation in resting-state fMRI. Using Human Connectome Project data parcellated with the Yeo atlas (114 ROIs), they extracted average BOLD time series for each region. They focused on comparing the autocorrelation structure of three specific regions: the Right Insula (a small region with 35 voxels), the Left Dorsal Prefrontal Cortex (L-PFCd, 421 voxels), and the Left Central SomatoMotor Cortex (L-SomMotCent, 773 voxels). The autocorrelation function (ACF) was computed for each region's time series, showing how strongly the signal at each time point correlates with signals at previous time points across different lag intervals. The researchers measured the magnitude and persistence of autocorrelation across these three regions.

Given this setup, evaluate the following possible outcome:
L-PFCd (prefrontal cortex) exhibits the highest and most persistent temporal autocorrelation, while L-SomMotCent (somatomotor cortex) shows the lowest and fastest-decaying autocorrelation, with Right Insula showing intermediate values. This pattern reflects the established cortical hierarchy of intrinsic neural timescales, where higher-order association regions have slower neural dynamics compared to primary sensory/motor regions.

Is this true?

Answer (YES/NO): NO